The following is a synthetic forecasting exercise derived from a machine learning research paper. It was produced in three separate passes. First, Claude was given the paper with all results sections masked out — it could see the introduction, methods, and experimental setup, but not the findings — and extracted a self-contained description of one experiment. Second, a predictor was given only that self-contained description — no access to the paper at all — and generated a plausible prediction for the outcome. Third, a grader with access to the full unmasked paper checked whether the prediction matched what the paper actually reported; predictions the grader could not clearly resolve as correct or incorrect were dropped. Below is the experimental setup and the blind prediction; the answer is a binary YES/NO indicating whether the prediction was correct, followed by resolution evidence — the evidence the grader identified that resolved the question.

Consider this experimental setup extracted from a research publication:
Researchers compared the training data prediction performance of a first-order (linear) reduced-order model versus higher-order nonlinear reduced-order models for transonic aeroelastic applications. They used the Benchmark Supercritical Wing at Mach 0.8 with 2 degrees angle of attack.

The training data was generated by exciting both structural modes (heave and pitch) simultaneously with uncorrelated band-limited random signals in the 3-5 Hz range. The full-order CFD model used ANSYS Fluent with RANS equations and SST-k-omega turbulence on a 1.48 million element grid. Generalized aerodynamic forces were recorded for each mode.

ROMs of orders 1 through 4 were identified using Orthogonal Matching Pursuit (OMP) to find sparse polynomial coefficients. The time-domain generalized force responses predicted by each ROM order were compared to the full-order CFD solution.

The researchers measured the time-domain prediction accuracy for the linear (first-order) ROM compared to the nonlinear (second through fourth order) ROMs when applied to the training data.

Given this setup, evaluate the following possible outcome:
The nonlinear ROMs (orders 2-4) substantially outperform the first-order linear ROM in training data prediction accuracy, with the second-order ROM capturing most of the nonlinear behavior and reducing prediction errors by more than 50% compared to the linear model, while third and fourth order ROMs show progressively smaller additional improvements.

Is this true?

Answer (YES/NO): NO